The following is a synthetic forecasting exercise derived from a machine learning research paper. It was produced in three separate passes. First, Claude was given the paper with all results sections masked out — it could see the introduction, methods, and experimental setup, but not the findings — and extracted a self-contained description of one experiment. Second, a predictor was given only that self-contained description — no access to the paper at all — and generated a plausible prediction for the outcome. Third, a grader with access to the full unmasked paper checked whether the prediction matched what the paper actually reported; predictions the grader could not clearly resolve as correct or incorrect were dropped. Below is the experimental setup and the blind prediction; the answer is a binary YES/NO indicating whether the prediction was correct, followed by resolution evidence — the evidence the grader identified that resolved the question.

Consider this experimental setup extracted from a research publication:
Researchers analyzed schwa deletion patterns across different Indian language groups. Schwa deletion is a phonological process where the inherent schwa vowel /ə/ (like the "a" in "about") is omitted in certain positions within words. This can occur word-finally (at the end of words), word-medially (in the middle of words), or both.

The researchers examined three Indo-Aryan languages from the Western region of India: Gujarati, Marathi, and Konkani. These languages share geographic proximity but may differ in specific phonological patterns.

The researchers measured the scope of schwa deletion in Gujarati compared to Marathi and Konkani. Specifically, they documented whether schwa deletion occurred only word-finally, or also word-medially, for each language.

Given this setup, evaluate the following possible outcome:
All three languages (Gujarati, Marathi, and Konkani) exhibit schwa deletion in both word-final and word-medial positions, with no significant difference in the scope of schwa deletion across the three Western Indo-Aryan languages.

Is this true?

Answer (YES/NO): NO